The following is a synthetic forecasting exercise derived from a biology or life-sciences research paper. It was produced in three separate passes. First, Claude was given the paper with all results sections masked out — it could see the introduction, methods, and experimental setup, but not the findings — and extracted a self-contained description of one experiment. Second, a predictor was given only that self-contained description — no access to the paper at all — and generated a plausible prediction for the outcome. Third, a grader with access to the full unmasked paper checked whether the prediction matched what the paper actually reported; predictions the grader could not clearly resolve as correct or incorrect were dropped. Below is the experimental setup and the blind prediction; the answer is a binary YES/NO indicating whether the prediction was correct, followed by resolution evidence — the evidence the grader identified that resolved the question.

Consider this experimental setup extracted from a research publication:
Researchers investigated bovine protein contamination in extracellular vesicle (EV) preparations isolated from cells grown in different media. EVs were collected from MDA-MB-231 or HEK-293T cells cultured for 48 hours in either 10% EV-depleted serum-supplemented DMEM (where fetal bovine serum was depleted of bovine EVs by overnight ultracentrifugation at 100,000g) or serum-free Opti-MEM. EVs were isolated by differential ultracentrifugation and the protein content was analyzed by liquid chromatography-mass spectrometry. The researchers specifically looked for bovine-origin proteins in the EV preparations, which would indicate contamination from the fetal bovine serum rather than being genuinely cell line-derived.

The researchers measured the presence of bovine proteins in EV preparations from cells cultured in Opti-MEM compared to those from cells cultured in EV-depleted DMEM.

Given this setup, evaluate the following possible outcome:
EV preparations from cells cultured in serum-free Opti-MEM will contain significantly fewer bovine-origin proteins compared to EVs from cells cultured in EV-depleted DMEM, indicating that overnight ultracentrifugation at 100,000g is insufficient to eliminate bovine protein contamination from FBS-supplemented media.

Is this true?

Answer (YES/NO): YES